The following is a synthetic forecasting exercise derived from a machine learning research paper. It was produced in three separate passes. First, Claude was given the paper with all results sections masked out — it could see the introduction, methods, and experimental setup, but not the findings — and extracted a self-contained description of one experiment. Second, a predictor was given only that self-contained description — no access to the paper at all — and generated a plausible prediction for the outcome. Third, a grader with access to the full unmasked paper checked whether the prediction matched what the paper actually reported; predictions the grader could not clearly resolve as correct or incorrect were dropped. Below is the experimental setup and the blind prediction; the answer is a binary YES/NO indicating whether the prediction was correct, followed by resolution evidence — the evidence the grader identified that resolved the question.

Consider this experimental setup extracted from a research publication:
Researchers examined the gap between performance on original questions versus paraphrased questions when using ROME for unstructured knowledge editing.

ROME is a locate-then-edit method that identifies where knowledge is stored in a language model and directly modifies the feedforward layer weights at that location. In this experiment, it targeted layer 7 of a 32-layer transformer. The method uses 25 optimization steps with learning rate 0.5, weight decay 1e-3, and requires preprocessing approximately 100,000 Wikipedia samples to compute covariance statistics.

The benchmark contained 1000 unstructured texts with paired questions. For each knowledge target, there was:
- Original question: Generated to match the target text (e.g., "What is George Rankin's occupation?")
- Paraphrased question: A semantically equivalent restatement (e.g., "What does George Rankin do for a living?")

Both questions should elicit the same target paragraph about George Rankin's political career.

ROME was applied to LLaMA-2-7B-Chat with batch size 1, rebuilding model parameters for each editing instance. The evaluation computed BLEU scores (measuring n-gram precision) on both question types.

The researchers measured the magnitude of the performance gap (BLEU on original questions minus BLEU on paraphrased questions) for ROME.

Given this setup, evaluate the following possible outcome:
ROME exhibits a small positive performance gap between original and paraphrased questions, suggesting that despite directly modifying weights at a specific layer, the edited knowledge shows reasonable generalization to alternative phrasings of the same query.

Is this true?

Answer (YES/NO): NO